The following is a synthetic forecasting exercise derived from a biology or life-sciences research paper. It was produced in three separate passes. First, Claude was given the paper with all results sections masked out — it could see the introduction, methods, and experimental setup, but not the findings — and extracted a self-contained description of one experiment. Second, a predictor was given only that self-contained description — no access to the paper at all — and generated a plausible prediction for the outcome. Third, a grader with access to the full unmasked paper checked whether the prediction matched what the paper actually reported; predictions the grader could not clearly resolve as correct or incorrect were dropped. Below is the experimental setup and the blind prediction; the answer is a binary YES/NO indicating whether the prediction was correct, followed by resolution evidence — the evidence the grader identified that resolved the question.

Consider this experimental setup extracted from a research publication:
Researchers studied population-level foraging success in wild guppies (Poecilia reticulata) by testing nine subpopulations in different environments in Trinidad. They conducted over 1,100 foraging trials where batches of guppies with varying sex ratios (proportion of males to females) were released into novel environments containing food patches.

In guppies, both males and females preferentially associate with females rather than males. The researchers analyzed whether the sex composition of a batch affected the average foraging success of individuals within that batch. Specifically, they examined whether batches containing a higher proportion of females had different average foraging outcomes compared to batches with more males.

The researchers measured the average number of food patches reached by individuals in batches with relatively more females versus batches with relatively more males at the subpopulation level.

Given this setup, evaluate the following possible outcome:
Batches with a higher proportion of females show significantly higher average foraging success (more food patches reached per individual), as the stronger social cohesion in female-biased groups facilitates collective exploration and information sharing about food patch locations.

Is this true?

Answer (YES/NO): YES